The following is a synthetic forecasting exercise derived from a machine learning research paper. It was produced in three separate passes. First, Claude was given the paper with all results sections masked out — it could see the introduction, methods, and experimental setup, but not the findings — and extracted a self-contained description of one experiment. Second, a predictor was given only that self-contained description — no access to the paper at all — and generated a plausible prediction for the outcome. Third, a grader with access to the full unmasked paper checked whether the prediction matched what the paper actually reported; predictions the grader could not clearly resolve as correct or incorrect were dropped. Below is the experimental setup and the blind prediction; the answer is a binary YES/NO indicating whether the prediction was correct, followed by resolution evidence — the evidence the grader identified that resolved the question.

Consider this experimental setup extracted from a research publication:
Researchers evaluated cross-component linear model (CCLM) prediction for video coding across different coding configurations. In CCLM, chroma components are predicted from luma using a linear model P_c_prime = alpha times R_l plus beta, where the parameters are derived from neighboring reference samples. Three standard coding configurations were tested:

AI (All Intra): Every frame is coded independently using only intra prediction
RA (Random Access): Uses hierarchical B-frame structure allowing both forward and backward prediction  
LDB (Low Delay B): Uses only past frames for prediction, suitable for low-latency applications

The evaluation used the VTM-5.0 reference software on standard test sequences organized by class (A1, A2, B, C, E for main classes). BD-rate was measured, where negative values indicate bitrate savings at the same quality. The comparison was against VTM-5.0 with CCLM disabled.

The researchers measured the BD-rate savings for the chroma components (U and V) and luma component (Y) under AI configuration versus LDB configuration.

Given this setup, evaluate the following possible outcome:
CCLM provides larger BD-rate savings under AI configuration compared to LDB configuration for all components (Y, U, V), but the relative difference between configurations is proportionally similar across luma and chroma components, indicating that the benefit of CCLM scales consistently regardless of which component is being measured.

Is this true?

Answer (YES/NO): NO